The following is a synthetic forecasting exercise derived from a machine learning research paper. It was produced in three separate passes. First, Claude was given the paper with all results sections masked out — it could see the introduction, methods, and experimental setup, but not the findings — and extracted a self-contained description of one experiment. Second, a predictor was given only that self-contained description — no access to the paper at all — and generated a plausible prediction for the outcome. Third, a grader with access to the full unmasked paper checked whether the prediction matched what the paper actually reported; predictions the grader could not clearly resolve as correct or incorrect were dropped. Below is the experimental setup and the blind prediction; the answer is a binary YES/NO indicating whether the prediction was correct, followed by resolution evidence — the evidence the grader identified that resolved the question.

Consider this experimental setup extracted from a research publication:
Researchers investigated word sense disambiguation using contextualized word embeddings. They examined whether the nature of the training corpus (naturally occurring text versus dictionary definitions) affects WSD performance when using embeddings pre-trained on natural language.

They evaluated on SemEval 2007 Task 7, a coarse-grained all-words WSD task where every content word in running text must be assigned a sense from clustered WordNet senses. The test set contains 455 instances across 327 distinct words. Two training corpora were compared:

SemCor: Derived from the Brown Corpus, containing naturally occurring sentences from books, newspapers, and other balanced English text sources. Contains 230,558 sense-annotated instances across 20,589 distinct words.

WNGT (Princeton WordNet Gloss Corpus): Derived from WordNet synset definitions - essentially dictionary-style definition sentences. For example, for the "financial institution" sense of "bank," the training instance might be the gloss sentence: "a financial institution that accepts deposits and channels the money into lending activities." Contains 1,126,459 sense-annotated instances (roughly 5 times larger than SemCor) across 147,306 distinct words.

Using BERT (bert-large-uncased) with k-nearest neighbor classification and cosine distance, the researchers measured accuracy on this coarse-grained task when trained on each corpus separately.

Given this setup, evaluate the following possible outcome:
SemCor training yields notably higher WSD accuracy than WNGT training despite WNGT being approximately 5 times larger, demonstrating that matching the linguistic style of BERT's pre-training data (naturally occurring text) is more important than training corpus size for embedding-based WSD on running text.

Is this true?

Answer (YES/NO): NO